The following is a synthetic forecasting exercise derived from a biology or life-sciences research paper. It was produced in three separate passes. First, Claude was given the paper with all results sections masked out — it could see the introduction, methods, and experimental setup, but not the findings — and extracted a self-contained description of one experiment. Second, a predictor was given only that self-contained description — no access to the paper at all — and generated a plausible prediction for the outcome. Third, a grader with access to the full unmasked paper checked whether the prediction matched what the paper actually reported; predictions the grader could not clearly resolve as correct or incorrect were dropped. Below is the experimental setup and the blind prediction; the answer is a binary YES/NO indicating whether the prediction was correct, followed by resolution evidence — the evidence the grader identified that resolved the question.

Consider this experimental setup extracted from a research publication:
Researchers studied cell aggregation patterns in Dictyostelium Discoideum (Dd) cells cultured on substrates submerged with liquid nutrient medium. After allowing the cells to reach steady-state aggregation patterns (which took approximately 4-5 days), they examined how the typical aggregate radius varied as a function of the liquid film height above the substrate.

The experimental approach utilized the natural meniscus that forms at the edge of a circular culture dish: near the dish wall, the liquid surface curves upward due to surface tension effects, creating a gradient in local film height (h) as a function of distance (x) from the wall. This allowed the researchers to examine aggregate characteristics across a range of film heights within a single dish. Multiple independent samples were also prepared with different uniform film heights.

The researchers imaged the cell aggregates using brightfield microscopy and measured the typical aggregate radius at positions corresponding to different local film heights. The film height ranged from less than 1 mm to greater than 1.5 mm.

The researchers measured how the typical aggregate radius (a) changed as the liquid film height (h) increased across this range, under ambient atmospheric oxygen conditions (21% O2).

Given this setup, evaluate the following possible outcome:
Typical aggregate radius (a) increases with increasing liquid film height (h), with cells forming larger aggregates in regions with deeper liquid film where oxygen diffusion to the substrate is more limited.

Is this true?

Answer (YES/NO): NO